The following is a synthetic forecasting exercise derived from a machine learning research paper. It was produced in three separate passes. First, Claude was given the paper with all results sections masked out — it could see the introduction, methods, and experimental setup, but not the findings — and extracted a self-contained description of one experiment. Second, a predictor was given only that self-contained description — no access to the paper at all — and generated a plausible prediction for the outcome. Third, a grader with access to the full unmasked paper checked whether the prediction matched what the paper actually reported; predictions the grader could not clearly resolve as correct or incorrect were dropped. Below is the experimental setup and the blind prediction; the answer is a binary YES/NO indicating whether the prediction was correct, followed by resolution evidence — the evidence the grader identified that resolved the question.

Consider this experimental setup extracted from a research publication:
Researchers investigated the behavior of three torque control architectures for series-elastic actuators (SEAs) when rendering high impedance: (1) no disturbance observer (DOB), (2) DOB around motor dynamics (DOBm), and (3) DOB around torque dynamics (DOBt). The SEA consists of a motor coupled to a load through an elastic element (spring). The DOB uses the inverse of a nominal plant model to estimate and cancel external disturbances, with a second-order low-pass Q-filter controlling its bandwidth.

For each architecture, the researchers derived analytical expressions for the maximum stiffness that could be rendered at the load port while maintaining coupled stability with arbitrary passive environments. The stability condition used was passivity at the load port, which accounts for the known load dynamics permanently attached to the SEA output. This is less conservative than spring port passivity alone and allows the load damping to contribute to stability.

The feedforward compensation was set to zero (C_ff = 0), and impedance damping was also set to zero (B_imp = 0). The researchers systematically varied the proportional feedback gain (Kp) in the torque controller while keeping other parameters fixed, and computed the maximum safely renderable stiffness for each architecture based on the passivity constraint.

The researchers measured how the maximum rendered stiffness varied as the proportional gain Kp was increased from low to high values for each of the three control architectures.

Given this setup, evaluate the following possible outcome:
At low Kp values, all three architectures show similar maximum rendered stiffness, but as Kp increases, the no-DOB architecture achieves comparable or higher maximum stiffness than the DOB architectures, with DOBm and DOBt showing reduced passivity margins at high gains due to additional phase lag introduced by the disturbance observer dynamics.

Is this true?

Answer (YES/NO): NO